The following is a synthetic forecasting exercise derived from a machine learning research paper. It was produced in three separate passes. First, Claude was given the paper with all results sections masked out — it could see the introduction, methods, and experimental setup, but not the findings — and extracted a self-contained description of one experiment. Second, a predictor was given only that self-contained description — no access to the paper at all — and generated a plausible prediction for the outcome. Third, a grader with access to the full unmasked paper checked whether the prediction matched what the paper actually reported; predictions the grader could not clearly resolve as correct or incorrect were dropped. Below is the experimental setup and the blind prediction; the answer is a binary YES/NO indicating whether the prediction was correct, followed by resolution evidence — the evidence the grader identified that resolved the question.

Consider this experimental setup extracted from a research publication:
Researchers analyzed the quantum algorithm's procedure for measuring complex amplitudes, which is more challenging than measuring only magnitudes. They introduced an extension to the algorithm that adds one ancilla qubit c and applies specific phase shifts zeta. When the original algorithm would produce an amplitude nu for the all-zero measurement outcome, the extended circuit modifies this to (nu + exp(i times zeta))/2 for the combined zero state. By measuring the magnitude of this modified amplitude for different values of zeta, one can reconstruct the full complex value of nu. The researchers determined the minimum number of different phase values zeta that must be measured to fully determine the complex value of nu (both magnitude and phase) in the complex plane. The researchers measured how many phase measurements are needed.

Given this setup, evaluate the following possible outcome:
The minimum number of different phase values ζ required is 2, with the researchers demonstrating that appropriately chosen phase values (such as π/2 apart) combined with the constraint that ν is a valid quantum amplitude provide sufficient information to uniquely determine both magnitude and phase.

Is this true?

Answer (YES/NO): NO